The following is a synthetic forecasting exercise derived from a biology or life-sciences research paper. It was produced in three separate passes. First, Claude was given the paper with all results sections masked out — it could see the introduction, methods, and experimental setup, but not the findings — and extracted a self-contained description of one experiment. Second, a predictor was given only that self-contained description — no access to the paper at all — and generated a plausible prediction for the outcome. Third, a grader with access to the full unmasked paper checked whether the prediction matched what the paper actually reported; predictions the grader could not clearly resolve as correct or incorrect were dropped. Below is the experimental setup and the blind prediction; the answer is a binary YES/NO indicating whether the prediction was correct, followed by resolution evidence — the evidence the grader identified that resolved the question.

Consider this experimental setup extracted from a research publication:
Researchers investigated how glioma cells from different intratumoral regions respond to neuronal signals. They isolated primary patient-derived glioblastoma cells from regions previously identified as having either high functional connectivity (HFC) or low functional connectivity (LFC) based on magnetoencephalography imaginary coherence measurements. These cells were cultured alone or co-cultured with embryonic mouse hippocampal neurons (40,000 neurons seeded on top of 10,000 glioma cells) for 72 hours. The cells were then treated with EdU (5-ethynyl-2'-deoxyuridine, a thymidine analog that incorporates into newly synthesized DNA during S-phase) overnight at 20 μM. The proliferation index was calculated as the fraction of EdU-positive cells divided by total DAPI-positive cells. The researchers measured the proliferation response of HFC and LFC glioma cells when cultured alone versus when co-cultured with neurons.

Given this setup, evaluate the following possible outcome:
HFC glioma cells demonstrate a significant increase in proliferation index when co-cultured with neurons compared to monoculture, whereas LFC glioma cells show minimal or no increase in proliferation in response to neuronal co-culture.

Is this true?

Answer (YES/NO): YES